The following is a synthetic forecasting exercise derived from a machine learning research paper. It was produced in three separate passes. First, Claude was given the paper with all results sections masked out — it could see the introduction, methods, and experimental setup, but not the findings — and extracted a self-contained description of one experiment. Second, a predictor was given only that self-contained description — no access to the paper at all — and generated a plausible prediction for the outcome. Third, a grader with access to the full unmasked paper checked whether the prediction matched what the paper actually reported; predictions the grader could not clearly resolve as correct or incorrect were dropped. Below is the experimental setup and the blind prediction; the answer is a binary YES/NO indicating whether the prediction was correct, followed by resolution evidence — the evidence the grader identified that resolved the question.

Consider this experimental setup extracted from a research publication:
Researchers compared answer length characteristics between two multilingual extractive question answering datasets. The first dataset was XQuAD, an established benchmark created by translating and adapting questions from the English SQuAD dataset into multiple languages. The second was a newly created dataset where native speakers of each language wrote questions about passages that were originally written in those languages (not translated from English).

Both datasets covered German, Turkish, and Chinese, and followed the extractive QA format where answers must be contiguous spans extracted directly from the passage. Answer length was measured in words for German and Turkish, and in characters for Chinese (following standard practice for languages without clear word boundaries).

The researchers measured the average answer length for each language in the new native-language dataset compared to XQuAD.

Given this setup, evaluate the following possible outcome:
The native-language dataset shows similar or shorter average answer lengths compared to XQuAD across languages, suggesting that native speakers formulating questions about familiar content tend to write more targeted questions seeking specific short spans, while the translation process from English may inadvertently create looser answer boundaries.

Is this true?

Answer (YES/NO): NO